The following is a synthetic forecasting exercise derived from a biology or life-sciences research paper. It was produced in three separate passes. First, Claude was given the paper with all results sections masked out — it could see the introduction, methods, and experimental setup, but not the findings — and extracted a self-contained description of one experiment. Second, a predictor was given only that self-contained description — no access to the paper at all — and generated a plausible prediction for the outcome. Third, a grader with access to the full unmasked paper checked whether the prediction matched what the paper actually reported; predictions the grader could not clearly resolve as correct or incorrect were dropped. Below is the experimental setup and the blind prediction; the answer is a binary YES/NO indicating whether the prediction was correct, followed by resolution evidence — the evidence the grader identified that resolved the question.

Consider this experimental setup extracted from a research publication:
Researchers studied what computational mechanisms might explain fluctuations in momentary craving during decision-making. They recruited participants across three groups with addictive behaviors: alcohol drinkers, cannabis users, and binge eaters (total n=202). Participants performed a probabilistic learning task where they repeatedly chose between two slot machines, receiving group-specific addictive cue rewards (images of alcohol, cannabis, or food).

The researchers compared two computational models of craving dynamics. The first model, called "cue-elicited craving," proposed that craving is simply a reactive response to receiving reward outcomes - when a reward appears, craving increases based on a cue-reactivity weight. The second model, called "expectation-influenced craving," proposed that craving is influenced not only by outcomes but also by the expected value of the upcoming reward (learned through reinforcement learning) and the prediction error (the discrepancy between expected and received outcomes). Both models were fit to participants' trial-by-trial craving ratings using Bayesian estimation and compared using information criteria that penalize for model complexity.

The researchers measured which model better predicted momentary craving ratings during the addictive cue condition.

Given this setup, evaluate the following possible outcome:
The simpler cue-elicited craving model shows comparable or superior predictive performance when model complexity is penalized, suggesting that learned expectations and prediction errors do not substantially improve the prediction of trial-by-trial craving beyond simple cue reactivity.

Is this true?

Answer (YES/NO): NO